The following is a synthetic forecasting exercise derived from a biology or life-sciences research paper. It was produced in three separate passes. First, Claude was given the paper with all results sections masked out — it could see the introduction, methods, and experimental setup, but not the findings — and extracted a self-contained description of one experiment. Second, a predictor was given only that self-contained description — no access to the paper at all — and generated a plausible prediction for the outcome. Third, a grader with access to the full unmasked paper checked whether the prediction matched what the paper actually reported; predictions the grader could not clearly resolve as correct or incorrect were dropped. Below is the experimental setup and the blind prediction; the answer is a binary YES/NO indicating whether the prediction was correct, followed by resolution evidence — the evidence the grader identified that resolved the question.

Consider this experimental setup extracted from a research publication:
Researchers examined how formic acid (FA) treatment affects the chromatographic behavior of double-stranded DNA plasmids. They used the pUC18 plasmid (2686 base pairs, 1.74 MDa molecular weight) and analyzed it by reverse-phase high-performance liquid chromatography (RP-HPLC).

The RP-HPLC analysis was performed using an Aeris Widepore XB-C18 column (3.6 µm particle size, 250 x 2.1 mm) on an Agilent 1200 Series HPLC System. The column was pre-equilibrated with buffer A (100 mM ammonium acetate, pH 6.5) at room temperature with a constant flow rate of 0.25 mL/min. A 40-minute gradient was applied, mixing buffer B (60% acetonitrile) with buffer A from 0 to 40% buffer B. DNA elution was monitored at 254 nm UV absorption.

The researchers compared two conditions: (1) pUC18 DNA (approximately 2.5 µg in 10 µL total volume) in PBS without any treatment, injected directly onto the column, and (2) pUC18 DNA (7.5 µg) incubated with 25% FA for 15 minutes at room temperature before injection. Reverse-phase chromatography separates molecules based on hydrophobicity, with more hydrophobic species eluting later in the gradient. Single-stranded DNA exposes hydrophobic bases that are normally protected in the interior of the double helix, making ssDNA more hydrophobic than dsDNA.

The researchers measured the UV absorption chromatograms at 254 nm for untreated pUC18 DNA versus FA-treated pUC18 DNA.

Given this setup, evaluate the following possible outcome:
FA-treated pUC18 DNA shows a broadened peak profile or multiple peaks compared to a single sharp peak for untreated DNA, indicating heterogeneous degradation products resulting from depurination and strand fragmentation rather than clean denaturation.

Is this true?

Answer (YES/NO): NO